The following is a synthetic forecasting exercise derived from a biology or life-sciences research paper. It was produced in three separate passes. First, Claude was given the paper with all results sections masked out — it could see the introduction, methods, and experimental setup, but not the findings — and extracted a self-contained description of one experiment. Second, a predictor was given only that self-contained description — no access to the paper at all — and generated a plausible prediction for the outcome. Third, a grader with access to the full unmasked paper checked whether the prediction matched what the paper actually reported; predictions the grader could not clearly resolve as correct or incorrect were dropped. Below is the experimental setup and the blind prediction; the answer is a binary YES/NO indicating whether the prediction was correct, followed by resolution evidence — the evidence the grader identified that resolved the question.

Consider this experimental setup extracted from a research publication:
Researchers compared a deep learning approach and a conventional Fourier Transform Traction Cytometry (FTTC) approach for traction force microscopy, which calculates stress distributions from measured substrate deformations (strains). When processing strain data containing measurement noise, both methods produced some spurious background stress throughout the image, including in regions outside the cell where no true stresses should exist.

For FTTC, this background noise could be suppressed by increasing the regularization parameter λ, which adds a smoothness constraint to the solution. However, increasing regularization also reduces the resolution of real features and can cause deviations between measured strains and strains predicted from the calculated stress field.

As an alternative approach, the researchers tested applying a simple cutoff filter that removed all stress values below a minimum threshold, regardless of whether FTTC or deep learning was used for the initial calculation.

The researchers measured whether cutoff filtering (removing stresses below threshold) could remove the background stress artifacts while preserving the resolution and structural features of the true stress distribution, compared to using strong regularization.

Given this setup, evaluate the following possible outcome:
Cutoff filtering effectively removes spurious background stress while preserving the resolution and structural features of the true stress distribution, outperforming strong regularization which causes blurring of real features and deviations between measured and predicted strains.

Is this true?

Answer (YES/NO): YES